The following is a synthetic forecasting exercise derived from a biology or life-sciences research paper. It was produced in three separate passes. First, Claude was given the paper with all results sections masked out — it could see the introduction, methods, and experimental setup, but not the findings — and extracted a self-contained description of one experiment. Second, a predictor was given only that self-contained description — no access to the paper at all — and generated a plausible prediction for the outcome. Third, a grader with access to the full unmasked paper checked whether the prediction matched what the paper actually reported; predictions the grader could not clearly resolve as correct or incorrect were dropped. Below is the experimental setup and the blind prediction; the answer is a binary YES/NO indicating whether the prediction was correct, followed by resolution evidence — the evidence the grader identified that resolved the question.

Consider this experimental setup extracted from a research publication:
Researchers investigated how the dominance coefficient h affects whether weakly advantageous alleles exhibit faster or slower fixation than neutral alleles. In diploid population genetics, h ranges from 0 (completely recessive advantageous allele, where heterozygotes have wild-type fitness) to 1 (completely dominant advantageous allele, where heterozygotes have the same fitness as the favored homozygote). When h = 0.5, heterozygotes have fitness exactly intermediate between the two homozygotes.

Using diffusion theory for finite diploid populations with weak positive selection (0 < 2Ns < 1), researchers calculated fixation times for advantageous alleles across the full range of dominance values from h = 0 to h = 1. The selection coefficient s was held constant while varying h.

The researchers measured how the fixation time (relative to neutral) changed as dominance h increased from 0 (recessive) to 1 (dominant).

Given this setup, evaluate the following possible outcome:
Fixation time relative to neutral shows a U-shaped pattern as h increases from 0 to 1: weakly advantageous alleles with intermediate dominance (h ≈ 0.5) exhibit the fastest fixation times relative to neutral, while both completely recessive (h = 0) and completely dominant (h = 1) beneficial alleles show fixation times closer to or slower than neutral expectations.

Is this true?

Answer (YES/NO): NO